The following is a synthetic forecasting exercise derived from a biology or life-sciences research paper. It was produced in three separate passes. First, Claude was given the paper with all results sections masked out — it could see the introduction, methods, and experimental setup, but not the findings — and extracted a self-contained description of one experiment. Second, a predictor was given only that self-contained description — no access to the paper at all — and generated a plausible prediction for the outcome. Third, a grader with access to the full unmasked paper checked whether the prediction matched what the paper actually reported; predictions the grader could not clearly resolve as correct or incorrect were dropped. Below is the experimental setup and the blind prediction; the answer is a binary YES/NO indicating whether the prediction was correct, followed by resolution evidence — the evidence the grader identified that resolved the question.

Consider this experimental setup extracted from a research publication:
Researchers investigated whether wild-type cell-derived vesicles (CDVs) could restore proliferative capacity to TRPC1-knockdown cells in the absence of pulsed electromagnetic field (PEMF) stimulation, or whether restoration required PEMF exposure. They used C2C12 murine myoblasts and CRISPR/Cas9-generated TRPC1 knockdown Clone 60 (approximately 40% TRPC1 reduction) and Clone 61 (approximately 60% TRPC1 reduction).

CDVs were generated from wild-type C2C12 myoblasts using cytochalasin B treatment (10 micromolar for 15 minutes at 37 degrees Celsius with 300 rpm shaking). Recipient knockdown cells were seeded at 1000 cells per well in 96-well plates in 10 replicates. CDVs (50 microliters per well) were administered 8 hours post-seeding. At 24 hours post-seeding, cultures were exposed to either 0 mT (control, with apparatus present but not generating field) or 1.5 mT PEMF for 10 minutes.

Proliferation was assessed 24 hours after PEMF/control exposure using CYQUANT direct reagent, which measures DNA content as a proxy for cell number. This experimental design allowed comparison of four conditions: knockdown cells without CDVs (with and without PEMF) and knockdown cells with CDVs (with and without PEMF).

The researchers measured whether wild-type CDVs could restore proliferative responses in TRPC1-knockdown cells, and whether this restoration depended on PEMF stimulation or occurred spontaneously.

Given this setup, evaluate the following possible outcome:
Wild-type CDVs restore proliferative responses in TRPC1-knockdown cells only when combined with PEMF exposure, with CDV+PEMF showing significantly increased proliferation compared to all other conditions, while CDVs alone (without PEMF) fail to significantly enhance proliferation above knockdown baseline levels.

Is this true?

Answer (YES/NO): NO